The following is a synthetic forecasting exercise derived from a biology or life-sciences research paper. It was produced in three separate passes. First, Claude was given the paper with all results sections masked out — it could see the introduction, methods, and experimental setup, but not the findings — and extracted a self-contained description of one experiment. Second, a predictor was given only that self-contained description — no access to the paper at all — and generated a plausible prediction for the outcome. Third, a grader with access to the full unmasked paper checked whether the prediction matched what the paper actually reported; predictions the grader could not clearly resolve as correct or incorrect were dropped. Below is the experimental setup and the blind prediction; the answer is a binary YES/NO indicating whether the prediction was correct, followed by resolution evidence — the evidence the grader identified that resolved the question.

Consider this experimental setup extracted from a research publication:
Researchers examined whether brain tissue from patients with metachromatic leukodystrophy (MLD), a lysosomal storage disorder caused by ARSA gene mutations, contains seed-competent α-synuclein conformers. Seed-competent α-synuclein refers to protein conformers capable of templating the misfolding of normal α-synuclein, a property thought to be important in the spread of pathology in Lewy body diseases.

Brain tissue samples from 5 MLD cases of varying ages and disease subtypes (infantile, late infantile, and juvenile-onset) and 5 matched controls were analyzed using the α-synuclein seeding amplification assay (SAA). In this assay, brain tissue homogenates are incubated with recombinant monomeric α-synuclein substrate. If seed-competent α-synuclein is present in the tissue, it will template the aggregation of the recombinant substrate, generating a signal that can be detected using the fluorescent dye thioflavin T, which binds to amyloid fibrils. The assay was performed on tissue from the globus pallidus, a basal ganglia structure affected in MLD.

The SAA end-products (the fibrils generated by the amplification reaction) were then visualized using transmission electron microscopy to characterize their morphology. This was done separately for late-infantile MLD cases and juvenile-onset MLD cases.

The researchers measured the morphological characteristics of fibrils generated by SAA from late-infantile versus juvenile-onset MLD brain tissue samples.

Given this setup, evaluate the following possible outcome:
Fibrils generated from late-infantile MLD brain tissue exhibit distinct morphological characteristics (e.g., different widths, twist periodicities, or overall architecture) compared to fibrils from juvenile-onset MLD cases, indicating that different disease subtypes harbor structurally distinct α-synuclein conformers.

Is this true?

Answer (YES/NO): YES